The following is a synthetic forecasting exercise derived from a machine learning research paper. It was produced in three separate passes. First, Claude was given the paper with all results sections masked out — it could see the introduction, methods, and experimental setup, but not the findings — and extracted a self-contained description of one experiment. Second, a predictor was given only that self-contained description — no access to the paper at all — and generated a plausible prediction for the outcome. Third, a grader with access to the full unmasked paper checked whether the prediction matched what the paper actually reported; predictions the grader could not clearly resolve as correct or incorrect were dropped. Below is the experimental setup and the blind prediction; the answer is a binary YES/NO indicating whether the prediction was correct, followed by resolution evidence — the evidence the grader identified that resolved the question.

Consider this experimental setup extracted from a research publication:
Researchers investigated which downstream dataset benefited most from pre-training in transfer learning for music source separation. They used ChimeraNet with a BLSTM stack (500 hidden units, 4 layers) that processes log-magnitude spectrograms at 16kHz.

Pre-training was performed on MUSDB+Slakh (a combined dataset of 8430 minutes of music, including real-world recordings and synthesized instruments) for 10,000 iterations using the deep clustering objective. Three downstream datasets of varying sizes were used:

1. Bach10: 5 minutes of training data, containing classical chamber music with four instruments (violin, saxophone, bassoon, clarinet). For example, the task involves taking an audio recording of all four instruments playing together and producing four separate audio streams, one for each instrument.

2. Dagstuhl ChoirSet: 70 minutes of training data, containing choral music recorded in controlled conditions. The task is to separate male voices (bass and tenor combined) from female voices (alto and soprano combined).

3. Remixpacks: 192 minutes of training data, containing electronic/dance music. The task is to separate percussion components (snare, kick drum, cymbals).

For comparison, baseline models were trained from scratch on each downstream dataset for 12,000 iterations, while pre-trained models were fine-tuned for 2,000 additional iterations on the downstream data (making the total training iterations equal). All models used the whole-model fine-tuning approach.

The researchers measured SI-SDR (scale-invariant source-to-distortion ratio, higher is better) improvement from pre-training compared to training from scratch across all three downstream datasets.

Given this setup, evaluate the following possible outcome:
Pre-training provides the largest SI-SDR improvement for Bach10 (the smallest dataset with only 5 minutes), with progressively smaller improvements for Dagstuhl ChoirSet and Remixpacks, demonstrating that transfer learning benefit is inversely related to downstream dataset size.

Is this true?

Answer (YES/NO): NO